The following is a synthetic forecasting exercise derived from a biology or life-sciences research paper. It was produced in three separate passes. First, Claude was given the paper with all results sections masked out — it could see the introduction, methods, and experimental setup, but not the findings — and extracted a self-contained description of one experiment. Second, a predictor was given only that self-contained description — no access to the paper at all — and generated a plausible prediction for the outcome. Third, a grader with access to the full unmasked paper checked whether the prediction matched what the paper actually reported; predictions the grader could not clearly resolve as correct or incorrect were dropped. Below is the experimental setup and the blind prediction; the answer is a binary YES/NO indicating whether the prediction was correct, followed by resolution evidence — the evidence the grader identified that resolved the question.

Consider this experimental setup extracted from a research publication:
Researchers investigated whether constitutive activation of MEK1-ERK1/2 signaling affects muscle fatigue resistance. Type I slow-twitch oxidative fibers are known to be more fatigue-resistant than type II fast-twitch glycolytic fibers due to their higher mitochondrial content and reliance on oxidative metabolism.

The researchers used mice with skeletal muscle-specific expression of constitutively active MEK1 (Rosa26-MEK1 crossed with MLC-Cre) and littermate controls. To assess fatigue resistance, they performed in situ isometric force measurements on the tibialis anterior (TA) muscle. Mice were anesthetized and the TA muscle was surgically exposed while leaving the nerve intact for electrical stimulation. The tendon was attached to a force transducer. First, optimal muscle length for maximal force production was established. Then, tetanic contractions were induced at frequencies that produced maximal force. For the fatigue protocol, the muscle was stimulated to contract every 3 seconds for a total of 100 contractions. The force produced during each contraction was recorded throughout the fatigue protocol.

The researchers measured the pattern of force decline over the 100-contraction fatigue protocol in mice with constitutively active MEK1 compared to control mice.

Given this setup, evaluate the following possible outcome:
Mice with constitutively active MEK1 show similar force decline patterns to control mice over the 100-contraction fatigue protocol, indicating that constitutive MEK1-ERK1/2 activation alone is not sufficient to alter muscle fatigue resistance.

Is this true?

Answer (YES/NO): NO